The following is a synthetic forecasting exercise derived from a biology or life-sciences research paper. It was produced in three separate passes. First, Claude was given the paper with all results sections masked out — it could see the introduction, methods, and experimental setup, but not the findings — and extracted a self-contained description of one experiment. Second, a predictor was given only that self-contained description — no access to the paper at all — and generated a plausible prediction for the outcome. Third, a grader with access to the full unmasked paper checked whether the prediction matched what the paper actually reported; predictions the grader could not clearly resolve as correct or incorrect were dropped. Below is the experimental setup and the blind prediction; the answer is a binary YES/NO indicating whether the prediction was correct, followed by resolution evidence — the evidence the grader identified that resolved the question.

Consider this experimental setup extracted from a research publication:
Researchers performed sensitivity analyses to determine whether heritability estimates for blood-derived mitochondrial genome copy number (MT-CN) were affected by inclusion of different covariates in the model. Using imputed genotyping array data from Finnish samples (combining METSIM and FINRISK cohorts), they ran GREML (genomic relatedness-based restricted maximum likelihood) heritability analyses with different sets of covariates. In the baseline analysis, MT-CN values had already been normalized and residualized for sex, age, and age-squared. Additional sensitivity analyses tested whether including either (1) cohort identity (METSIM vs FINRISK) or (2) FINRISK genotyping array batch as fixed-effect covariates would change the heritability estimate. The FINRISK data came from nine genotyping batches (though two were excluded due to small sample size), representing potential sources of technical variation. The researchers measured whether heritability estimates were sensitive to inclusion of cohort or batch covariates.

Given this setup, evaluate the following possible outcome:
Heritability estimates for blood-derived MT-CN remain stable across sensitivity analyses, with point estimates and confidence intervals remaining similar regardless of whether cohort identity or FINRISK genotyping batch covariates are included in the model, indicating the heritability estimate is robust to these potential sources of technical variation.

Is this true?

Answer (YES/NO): YES